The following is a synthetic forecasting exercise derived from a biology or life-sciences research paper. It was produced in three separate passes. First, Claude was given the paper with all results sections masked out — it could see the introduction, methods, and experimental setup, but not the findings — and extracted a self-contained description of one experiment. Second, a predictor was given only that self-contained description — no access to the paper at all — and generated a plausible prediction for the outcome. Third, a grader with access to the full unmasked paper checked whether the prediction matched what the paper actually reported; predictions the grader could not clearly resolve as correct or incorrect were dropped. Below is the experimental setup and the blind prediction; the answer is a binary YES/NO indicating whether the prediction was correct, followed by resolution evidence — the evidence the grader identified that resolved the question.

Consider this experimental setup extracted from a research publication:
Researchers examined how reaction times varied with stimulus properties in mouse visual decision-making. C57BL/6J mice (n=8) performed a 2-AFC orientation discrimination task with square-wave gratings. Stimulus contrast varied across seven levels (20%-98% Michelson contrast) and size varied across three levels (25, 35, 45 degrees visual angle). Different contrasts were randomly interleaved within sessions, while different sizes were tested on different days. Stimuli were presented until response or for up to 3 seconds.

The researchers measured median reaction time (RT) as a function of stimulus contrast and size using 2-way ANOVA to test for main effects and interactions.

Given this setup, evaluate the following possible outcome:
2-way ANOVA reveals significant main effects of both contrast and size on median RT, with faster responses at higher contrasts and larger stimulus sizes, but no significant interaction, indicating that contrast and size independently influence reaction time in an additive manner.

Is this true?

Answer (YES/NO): NO